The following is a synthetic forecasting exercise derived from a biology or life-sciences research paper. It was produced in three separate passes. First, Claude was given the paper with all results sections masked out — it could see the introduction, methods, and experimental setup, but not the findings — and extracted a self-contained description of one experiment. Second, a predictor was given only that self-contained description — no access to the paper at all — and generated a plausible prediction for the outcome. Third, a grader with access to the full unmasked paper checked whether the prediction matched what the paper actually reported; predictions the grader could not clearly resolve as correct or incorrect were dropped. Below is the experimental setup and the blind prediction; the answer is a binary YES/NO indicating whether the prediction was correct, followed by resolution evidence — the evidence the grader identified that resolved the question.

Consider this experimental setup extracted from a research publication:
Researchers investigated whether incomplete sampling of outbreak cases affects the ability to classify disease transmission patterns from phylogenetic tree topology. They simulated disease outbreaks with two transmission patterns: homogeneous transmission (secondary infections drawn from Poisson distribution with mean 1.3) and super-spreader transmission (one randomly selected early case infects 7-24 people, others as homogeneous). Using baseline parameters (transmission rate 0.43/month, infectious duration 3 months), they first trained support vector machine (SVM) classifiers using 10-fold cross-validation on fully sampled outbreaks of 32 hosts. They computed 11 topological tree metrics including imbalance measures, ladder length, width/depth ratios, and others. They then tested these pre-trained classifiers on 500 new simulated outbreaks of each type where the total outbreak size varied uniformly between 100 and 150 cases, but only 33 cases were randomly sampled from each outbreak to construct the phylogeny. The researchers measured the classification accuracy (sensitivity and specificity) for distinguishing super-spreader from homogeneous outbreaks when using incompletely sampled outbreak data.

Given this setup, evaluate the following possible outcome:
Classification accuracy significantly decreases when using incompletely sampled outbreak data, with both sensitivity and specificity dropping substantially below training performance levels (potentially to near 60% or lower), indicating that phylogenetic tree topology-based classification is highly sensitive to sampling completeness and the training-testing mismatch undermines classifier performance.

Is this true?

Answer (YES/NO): NO